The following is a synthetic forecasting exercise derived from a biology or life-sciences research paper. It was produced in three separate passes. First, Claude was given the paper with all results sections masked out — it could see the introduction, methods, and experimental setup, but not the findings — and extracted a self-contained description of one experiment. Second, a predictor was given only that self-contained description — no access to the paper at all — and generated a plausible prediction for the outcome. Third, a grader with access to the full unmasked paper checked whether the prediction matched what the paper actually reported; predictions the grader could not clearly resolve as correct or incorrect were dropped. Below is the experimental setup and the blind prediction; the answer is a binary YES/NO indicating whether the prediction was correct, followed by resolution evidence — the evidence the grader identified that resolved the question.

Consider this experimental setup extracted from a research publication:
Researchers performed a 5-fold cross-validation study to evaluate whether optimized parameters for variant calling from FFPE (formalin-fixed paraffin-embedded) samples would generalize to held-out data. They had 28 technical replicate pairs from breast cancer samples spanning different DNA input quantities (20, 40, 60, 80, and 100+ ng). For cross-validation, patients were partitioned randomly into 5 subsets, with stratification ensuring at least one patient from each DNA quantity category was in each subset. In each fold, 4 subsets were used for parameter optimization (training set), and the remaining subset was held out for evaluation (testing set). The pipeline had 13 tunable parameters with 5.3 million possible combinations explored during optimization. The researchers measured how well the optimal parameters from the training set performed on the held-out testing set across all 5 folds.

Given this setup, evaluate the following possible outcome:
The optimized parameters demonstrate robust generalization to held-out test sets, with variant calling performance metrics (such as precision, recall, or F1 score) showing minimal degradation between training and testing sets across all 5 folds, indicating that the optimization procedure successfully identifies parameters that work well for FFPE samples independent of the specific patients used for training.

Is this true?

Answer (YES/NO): YES